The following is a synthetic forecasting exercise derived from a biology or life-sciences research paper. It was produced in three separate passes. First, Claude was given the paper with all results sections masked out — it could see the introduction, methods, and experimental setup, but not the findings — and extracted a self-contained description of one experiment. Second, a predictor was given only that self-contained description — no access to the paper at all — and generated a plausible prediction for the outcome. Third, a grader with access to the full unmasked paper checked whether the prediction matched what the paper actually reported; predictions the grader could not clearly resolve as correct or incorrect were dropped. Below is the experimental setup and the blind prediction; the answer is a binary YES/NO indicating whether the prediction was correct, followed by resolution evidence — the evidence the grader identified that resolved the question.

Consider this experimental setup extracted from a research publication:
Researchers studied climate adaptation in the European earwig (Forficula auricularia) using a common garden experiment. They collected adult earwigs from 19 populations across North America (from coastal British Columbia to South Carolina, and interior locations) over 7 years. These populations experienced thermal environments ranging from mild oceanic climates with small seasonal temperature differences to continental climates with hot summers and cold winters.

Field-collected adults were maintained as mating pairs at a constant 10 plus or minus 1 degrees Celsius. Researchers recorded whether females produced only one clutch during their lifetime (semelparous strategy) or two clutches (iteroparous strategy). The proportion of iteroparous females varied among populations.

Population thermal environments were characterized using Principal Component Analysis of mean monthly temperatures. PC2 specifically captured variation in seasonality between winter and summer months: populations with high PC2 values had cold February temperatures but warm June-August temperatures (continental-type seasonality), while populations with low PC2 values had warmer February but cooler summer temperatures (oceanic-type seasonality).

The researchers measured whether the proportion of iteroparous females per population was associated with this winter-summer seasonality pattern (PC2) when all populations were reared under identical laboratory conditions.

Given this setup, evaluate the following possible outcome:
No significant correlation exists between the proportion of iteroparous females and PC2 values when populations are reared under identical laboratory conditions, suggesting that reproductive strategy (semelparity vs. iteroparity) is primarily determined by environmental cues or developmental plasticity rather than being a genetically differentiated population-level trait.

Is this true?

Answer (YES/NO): NO